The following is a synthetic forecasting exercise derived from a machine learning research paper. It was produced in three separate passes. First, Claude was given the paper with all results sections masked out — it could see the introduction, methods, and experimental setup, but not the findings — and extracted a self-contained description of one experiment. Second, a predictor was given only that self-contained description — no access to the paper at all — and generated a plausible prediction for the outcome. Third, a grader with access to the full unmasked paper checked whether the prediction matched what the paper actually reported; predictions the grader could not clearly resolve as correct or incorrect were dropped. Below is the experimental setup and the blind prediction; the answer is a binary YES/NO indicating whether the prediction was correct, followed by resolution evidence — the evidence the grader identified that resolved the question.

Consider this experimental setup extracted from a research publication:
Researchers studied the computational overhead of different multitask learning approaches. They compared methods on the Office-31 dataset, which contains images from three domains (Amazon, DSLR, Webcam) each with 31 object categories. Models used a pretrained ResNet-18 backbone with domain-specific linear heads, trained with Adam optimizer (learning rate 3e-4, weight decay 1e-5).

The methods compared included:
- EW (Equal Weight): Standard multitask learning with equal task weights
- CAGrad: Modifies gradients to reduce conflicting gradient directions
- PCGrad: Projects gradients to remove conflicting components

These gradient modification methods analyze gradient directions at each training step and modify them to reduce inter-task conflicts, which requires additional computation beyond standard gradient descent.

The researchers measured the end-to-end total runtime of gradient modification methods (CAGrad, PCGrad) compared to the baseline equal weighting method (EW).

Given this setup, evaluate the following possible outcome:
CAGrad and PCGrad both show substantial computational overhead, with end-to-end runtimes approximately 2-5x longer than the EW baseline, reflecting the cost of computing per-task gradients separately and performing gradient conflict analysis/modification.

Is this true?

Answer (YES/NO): NO